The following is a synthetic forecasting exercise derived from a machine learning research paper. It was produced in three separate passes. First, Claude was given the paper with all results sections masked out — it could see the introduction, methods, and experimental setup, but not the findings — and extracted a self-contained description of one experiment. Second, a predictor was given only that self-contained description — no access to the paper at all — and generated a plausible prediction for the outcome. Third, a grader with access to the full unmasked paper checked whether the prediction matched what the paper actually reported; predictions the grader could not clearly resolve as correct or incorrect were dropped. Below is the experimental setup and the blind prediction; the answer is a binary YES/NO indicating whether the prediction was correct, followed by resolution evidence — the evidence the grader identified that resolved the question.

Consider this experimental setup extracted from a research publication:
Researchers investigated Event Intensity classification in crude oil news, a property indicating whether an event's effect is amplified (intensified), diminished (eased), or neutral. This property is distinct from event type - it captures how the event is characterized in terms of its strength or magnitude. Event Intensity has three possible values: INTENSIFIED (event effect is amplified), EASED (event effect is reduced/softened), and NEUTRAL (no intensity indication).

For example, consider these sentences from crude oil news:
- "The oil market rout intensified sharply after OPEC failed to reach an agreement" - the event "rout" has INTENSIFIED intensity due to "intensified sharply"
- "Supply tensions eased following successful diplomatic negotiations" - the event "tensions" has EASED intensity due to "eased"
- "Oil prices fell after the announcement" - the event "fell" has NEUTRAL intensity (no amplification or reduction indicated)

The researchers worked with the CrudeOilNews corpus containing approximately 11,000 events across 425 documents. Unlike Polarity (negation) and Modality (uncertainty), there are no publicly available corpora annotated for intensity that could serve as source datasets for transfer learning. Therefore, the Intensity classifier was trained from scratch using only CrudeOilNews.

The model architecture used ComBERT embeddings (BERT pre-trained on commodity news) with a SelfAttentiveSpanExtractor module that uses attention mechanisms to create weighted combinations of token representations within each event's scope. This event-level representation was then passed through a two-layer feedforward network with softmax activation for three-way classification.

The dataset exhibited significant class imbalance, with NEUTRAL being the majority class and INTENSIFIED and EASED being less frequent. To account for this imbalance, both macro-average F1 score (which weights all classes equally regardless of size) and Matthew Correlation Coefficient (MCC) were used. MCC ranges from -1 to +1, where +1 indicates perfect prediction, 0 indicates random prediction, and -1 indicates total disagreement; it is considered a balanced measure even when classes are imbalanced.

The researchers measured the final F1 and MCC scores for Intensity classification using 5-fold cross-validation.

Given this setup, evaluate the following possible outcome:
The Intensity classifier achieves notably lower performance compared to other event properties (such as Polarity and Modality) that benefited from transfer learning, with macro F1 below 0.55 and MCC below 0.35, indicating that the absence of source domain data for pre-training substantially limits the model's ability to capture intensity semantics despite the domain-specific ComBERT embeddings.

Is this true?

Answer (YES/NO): NO